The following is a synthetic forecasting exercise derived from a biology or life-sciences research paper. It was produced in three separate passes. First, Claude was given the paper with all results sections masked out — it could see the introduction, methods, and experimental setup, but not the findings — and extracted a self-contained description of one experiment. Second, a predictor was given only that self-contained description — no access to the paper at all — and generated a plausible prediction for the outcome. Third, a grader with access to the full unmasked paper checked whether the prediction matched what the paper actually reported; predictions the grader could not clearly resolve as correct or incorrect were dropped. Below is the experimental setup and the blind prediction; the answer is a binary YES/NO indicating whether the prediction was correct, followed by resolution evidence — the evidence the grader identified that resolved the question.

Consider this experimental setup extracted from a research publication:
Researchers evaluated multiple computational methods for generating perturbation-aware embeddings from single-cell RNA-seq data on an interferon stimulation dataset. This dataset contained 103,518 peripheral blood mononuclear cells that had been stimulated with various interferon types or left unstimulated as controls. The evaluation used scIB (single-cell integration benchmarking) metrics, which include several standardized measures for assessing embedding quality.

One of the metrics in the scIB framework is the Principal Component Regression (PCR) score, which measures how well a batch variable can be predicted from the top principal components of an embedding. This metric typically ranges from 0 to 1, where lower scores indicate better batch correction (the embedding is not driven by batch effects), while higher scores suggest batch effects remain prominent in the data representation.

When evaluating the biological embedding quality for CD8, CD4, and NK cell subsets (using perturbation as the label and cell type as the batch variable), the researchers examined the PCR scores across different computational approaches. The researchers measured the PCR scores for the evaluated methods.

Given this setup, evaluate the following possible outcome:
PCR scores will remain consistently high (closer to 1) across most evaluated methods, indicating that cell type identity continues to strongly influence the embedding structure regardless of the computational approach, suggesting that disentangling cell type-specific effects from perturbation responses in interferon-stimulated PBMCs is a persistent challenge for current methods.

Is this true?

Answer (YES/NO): NO